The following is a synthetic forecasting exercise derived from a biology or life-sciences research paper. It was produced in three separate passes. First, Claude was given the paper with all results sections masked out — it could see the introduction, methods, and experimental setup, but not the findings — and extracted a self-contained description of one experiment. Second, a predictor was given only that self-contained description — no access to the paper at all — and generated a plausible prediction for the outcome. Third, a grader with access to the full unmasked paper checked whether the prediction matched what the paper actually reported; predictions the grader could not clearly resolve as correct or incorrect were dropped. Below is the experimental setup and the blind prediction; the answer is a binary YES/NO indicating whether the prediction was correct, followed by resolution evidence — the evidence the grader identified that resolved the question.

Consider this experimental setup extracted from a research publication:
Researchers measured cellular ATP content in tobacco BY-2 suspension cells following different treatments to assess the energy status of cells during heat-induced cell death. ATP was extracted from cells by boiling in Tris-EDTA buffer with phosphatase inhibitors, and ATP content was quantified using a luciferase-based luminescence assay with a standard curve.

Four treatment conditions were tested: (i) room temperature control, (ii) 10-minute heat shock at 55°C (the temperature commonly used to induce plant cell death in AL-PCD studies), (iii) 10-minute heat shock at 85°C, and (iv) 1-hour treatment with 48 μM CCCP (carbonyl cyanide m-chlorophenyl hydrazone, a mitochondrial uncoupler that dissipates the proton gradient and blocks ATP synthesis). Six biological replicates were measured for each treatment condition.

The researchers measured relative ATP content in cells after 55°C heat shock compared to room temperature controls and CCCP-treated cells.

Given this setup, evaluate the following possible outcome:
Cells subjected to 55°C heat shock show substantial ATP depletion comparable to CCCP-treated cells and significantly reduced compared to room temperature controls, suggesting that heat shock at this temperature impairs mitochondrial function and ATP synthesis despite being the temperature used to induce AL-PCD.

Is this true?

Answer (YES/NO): YES